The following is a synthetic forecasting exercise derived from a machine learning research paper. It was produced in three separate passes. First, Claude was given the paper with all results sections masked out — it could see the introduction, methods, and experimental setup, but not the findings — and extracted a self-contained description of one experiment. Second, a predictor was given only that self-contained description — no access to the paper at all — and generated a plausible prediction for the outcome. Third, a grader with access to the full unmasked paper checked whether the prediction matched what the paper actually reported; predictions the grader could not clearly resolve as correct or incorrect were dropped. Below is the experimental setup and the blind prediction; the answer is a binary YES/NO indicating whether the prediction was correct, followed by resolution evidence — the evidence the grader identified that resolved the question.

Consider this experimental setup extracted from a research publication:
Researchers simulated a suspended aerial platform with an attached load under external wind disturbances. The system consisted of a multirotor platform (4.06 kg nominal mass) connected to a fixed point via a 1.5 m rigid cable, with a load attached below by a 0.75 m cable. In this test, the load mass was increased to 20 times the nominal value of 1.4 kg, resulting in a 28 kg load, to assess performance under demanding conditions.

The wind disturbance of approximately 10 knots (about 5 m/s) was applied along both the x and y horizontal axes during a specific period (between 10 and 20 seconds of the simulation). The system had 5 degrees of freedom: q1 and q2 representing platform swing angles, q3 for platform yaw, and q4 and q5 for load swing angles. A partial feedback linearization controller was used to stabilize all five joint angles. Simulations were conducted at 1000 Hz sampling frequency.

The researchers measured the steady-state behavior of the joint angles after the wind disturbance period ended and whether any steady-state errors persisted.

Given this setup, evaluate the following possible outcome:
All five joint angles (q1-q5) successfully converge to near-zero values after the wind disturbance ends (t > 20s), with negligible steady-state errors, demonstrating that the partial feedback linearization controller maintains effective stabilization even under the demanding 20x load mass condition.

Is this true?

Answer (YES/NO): NO